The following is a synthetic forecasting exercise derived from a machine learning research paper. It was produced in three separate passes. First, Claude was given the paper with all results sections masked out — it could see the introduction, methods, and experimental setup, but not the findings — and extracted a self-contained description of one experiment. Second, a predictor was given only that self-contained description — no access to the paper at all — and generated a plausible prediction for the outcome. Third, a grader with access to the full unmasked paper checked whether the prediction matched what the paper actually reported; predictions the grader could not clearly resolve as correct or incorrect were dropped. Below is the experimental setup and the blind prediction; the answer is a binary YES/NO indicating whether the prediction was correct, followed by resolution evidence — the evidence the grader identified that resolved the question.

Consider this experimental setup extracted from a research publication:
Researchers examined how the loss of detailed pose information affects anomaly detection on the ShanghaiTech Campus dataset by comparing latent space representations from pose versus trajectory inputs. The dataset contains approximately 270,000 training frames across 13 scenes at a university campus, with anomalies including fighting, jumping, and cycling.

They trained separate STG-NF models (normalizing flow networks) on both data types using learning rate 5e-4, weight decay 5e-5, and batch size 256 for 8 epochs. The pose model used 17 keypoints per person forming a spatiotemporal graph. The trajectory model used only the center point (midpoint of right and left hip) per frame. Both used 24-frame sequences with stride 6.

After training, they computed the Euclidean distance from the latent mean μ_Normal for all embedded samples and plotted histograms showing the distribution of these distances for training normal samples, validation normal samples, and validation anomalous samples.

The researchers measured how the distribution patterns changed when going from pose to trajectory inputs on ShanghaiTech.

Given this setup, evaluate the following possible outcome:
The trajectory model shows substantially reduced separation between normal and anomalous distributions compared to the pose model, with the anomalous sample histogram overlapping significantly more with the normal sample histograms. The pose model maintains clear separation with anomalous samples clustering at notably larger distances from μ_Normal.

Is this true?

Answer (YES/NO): YES